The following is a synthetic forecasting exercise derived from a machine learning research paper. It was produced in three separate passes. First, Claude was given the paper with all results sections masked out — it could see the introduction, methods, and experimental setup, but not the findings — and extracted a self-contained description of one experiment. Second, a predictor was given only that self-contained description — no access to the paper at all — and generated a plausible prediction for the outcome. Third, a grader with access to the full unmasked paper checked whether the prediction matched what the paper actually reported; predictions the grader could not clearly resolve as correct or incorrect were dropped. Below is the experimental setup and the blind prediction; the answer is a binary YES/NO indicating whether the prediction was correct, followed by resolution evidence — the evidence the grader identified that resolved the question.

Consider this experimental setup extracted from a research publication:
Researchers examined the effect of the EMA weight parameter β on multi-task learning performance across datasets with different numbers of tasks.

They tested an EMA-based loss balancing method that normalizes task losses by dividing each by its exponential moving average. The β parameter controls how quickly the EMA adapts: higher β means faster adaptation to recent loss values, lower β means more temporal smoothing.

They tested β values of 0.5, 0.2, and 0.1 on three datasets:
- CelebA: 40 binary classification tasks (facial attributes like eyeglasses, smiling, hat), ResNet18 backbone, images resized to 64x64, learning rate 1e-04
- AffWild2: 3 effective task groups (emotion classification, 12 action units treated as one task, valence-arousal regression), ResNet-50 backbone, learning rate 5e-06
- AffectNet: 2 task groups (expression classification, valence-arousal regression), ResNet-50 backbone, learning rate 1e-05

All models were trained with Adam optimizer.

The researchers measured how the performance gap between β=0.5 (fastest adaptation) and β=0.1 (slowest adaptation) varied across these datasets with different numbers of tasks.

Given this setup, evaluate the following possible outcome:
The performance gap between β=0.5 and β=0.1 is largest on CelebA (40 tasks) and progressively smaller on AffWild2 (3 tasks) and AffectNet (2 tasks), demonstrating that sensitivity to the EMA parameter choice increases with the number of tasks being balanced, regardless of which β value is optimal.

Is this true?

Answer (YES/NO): NO